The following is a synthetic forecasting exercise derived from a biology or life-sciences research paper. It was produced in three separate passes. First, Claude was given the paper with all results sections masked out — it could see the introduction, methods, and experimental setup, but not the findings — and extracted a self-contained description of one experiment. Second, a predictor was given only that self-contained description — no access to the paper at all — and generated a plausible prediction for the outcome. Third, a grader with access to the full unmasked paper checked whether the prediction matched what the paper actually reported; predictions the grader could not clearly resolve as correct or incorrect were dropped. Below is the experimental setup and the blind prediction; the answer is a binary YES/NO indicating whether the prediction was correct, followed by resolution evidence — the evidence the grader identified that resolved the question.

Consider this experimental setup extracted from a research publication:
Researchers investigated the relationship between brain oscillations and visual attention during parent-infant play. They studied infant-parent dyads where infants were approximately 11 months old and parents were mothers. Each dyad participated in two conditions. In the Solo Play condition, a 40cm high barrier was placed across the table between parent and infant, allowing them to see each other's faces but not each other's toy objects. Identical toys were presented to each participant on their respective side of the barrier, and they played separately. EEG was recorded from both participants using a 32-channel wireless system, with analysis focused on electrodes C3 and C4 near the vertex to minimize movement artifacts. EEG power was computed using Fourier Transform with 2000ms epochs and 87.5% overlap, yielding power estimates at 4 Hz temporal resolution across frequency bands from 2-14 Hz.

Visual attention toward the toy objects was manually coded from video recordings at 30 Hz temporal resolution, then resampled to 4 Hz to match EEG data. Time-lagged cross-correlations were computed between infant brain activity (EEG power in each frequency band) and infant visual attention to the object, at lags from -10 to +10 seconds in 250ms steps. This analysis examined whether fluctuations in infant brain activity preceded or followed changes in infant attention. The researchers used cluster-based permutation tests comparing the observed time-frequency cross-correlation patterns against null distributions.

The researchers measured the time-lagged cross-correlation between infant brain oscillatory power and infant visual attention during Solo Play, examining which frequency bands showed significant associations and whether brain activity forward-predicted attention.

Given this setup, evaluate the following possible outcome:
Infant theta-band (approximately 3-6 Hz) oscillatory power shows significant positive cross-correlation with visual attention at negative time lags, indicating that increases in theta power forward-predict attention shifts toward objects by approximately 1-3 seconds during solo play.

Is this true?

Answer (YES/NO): YES